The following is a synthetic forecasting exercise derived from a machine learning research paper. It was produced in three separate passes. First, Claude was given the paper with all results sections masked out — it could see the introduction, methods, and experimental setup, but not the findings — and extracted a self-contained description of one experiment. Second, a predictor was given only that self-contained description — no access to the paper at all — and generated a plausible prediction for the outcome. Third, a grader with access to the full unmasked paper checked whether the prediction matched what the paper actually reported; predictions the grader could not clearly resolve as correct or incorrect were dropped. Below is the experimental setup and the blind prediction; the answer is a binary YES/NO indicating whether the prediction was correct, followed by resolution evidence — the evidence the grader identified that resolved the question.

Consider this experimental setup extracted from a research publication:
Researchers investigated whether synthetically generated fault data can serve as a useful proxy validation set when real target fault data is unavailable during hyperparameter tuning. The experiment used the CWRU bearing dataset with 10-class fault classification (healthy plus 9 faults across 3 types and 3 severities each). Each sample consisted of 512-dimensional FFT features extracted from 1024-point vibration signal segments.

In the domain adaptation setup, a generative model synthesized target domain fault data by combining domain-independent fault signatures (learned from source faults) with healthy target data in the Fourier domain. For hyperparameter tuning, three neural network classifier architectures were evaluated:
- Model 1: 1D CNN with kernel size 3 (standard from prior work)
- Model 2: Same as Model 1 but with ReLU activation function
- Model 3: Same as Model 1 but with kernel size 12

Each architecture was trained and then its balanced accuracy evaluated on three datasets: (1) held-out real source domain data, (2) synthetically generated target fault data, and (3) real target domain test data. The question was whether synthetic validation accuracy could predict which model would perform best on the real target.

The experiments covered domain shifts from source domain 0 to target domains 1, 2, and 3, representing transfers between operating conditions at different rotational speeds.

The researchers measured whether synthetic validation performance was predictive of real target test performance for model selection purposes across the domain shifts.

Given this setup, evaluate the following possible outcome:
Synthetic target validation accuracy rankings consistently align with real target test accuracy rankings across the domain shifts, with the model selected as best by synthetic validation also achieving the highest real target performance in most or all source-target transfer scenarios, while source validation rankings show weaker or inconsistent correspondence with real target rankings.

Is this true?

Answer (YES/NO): NO